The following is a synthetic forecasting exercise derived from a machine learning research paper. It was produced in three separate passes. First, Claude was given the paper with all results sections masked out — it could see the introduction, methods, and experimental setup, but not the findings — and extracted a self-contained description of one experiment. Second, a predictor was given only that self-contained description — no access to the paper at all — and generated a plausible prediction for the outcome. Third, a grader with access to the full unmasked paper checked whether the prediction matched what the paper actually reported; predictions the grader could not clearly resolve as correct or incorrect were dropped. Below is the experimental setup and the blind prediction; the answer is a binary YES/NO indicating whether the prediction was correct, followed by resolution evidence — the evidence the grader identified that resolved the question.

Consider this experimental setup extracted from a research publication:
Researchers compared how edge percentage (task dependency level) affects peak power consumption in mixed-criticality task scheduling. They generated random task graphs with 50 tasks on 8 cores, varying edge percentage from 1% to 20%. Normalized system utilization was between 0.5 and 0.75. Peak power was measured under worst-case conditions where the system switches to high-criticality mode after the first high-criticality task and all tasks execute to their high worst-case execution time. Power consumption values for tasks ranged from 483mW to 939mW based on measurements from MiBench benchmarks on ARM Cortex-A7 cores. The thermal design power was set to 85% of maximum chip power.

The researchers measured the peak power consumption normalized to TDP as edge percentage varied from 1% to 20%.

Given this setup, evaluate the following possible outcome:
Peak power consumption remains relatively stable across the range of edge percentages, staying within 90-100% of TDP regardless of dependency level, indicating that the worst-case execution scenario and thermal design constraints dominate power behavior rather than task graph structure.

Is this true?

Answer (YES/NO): NO